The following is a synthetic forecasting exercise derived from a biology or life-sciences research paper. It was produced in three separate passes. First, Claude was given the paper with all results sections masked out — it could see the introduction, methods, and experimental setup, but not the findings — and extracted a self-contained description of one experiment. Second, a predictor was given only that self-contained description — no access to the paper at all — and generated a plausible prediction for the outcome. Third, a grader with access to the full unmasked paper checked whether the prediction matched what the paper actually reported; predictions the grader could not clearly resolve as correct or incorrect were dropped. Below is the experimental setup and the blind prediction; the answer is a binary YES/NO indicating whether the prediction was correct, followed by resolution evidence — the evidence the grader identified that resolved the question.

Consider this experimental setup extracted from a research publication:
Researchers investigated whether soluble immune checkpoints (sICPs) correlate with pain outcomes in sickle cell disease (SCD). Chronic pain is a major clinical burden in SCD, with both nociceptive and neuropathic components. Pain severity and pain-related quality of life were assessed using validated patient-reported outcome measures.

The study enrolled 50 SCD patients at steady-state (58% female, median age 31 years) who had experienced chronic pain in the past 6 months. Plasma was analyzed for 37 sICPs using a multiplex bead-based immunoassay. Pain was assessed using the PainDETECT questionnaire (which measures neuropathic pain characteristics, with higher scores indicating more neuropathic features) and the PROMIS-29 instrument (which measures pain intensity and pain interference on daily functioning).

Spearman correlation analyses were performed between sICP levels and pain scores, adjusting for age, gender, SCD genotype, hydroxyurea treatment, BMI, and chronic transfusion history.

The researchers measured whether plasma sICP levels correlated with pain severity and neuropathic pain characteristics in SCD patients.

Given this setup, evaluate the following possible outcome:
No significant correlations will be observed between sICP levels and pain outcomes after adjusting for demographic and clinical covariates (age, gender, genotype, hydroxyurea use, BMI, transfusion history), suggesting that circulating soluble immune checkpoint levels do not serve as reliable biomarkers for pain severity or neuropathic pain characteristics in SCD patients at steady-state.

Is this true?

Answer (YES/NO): NO